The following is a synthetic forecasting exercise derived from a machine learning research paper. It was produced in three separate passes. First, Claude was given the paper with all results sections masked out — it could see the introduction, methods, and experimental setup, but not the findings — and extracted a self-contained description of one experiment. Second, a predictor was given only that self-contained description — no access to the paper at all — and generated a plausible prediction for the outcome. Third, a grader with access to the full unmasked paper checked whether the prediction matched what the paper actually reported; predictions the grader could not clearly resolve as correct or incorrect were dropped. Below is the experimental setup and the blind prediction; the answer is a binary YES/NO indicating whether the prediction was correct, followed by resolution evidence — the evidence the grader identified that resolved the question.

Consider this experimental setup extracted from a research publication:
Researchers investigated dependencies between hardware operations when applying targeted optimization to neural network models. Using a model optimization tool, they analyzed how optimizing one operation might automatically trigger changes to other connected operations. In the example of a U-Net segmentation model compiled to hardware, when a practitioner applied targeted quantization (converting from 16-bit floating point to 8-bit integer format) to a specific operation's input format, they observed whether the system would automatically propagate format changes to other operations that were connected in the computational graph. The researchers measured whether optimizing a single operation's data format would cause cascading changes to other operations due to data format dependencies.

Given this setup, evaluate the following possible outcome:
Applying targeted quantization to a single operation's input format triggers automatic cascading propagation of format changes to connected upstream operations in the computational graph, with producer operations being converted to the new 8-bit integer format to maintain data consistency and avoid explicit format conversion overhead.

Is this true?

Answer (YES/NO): YES